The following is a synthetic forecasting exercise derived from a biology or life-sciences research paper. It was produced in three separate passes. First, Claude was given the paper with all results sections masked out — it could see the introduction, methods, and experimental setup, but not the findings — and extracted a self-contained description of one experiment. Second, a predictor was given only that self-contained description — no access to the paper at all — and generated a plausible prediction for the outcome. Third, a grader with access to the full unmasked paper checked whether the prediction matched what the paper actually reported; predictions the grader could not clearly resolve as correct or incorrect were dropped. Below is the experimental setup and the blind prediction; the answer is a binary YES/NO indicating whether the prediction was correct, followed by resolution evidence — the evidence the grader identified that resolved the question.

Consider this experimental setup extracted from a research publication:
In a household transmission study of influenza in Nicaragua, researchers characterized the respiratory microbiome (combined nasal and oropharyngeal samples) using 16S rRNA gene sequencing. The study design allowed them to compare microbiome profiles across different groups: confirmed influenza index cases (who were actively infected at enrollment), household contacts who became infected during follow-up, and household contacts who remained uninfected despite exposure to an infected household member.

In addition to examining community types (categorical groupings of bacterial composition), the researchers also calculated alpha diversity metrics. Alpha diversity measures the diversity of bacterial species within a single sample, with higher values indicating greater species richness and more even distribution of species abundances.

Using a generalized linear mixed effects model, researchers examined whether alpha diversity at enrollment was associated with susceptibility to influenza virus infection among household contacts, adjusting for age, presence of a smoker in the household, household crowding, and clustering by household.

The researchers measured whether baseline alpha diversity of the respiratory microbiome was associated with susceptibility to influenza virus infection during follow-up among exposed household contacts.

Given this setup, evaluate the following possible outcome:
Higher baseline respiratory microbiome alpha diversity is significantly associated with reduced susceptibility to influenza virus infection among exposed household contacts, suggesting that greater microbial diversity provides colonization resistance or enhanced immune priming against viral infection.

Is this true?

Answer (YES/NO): NO